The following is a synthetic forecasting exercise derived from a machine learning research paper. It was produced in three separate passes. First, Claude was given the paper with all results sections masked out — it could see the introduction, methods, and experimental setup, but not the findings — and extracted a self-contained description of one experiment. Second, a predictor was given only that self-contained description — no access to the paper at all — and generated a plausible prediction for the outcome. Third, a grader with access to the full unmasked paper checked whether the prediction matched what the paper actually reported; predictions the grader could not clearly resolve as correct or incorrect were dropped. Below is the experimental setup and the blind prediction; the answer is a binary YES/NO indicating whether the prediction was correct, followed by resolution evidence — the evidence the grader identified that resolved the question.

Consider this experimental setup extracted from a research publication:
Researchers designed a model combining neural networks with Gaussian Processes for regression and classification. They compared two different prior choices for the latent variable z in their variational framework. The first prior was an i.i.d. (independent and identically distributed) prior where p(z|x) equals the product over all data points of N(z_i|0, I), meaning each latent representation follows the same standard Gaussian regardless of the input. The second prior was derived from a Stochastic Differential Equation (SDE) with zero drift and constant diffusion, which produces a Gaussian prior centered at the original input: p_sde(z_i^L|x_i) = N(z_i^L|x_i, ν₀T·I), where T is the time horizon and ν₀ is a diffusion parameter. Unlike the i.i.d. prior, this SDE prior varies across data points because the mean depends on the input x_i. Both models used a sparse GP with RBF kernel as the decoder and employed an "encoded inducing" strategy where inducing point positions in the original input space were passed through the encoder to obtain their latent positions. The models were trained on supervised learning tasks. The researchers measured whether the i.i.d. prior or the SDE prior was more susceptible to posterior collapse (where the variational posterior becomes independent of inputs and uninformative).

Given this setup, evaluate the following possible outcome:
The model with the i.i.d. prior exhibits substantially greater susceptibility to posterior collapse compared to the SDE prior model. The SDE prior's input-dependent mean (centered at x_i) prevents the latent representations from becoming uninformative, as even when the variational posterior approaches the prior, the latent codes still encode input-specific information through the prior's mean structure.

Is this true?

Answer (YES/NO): YES